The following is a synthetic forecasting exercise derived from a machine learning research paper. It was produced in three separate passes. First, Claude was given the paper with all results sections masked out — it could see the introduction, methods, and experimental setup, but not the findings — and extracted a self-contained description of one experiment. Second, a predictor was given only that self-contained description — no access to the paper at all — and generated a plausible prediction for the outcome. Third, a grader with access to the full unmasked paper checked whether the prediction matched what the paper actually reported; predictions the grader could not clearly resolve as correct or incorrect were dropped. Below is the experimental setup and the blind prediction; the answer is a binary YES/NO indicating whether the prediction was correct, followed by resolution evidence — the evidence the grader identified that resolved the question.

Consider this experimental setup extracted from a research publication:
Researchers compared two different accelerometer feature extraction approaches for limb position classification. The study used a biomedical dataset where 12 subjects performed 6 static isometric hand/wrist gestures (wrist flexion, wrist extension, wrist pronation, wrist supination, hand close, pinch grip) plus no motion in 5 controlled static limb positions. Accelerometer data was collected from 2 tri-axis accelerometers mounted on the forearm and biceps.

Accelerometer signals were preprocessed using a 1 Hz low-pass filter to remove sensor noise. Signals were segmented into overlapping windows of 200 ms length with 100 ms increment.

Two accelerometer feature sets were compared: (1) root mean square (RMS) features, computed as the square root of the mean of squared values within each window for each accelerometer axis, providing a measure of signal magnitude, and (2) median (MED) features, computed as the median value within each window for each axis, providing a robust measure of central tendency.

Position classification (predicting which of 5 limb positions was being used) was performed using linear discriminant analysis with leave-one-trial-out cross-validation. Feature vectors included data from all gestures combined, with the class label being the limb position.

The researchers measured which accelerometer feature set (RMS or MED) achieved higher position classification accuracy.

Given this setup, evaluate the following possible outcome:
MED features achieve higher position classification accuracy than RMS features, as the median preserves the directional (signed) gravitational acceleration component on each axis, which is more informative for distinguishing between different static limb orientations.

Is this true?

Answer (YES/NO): YES